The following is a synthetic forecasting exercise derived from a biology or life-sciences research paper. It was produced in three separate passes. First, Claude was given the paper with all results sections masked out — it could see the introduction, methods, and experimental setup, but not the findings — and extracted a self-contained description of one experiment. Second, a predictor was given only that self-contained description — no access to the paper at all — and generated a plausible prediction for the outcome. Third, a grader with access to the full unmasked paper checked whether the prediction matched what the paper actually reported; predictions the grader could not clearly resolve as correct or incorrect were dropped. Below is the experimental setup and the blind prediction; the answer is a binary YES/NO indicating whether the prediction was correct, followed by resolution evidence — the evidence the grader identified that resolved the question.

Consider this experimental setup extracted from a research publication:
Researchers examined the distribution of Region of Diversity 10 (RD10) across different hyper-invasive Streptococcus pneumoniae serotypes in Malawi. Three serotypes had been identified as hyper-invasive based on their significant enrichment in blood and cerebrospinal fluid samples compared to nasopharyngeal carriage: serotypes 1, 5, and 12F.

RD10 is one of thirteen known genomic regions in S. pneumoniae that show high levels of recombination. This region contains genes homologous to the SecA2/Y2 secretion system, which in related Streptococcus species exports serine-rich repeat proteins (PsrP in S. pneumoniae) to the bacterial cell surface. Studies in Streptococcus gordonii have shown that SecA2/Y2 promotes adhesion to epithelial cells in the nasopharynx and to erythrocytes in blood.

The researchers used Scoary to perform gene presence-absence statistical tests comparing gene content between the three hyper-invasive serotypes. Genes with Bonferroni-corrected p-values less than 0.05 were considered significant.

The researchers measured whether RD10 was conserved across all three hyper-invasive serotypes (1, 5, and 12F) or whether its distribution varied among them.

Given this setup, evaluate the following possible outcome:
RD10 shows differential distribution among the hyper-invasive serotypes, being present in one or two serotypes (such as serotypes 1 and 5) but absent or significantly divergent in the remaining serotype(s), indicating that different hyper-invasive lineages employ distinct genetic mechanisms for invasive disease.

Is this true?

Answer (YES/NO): NO